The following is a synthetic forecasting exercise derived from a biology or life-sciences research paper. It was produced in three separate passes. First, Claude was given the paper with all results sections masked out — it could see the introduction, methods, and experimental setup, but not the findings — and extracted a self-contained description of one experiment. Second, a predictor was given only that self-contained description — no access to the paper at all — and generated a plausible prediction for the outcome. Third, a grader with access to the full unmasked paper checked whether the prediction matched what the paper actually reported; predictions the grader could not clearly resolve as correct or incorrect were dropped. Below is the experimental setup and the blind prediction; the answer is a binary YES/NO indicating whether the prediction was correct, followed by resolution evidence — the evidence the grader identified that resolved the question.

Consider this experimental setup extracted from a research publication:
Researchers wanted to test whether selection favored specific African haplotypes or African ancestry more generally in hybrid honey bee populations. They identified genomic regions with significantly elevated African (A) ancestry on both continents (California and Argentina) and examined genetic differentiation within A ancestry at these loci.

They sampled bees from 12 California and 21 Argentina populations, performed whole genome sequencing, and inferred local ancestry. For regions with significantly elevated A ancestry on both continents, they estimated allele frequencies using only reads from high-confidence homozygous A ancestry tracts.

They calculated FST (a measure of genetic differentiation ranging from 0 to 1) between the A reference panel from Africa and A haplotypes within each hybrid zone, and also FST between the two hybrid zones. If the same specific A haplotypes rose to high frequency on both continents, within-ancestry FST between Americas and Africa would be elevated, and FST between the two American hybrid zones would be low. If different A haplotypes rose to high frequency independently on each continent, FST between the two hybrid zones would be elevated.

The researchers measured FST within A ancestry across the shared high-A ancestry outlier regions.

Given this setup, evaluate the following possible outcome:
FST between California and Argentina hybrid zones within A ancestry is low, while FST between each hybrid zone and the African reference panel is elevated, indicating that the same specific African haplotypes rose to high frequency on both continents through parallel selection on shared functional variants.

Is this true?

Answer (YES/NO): NO